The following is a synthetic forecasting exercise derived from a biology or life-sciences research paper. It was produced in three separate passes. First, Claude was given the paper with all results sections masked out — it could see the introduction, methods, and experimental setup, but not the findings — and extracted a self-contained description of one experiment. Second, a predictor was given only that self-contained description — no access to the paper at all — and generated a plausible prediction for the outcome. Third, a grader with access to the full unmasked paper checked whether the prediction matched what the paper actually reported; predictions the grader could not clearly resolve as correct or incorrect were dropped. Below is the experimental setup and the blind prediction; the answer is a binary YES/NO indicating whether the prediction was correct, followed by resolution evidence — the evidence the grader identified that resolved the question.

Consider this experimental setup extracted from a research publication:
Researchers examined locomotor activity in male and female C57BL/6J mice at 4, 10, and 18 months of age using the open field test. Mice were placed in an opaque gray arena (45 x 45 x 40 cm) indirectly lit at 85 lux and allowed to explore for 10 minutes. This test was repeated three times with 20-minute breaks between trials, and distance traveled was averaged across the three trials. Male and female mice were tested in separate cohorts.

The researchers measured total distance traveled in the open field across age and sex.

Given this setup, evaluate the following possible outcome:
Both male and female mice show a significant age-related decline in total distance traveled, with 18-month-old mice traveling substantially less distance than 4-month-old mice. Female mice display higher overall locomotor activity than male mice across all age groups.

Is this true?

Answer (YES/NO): NO